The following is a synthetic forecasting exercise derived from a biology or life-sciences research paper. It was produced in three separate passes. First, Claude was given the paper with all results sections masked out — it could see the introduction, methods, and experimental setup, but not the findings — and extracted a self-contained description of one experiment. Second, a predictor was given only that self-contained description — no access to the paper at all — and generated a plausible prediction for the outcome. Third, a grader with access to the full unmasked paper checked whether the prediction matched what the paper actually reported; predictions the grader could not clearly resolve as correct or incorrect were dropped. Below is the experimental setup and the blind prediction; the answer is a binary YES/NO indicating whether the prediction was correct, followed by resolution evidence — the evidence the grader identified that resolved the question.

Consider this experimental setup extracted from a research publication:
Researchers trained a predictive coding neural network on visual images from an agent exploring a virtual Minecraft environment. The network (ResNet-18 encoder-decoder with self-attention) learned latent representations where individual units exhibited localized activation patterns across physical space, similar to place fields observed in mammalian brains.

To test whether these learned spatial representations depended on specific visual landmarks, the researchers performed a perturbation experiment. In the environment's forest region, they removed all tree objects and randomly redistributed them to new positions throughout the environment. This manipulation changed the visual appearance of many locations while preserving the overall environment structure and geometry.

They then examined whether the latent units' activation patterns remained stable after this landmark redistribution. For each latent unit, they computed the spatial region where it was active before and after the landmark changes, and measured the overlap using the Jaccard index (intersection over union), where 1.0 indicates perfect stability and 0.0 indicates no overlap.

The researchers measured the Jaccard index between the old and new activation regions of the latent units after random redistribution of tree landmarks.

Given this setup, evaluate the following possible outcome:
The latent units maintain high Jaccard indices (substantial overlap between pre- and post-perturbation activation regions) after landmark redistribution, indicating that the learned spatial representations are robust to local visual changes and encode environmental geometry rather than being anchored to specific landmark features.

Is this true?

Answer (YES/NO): YES